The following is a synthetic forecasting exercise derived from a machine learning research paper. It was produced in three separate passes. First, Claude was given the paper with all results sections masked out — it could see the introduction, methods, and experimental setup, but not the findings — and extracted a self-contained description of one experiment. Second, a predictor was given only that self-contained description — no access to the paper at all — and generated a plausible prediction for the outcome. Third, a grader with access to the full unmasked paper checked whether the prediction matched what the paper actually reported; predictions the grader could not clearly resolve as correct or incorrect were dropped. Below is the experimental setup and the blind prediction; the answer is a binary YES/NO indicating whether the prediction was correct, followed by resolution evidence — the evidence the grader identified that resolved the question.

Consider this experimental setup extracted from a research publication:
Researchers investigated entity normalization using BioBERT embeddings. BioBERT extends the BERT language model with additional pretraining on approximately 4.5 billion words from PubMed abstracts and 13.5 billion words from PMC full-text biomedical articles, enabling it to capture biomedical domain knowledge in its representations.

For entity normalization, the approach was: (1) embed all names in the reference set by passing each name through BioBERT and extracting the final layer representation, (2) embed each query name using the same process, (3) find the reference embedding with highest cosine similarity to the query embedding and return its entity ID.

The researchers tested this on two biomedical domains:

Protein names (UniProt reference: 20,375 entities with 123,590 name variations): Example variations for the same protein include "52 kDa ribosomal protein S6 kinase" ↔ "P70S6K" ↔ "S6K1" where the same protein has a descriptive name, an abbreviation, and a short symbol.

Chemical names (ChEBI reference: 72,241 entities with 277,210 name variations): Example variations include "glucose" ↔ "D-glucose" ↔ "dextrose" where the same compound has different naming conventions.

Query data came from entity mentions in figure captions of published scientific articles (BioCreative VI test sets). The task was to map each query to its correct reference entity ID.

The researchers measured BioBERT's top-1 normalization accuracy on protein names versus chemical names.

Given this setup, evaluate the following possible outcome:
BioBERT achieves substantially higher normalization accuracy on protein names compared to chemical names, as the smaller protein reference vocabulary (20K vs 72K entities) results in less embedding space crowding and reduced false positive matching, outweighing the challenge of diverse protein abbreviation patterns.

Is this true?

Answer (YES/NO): YES